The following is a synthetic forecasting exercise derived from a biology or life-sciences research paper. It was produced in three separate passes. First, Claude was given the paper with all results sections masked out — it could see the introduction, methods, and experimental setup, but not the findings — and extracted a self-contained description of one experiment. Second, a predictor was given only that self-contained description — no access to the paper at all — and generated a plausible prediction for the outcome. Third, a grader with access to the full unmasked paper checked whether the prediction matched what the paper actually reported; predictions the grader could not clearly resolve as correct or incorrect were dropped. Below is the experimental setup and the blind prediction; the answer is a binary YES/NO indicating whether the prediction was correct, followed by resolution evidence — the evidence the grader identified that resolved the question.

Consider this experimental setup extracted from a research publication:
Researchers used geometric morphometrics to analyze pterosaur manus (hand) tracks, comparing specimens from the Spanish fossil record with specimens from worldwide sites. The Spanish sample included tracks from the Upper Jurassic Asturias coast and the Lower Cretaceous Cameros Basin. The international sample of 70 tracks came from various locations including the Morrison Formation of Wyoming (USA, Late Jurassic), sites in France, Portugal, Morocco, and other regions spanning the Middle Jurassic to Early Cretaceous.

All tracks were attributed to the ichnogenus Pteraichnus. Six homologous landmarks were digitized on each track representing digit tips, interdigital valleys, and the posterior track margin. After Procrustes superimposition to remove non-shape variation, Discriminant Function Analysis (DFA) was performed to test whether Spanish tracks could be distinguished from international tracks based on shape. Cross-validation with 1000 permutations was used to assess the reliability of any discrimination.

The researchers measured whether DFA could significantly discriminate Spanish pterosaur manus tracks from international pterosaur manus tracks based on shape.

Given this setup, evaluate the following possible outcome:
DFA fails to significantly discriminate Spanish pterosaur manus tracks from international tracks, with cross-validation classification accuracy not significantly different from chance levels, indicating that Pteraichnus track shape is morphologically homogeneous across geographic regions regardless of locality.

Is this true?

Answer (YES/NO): YES